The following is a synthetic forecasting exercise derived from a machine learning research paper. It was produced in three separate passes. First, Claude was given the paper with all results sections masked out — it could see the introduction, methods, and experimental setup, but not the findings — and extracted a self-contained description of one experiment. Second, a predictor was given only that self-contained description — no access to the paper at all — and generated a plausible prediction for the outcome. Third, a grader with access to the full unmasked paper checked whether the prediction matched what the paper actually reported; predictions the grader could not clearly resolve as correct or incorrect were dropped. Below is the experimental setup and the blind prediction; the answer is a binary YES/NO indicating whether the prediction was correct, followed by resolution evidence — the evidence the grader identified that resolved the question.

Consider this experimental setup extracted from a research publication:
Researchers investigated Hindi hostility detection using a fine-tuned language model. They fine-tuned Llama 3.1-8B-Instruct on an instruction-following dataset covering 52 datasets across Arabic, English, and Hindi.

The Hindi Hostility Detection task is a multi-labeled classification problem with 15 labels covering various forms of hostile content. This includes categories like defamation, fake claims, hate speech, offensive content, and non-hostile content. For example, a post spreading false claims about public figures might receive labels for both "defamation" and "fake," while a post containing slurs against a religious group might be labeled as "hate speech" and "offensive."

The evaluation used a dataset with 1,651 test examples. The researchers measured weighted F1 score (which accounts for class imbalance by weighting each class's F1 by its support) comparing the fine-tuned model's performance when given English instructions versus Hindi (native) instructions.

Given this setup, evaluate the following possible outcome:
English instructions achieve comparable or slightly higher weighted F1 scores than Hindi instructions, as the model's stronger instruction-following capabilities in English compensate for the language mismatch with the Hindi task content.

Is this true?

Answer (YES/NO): YES